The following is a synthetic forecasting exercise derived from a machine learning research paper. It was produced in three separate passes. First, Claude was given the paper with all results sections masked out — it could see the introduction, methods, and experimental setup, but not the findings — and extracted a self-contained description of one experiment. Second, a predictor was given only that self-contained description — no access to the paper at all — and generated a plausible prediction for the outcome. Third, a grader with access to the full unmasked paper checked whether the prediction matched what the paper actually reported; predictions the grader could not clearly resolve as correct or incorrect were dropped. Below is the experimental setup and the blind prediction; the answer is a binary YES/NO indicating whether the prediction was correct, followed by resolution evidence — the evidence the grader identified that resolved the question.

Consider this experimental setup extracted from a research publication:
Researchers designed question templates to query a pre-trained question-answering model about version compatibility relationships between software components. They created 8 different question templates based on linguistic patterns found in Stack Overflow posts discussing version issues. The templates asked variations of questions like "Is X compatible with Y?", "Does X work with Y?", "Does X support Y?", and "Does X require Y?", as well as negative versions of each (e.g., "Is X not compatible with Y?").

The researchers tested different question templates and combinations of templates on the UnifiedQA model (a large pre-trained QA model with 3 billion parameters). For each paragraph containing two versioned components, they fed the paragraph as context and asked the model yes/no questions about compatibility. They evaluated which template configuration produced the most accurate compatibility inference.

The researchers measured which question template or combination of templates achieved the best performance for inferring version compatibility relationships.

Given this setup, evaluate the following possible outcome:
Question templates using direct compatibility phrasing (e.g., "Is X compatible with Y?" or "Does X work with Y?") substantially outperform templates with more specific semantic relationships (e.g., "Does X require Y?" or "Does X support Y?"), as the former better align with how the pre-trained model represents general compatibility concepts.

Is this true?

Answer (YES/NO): NO